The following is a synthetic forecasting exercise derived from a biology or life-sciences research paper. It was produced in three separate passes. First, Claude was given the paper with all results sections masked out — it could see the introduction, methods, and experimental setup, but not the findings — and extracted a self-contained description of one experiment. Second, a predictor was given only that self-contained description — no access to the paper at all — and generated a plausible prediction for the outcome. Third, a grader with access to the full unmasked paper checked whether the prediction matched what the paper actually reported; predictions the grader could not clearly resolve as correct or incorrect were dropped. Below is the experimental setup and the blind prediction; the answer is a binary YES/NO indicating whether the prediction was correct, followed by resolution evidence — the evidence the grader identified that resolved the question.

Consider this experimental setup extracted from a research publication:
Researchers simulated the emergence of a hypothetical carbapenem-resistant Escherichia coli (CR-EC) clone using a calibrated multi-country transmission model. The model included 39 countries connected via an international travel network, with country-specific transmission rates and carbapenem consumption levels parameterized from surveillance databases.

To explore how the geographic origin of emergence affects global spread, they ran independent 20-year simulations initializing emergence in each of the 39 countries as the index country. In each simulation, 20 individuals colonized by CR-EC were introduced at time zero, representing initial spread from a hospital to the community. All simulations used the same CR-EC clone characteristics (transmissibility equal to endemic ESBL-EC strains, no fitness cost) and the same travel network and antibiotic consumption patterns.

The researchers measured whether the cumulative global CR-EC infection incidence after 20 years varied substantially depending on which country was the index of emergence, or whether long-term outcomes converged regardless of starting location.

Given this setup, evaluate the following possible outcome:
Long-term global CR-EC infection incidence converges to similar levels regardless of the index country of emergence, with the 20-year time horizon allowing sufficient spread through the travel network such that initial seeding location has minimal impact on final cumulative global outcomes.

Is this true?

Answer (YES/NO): NO